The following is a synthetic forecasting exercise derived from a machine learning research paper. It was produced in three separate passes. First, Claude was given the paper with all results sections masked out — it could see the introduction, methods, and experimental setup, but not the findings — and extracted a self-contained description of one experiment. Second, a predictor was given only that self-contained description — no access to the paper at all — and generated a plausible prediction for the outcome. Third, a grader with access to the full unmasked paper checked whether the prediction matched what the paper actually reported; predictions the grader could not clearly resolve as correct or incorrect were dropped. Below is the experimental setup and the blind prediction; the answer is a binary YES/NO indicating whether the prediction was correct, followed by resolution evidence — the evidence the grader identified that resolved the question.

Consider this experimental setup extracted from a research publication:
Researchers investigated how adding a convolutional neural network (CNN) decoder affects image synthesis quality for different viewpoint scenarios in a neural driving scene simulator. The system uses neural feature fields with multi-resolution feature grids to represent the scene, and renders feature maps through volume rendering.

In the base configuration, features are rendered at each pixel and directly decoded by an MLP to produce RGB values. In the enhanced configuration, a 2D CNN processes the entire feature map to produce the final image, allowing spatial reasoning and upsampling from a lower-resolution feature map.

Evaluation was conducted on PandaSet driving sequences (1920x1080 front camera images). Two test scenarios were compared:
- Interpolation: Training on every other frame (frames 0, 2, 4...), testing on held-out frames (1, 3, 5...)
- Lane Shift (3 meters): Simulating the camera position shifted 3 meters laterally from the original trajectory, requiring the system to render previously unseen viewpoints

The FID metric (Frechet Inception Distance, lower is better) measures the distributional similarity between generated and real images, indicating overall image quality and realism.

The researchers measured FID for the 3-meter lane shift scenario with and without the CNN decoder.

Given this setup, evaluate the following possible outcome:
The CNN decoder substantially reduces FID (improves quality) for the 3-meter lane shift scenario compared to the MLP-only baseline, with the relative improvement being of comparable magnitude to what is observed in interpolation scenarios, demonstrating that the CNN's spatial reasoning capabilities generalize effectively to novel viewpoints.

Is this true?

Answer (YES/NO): NO